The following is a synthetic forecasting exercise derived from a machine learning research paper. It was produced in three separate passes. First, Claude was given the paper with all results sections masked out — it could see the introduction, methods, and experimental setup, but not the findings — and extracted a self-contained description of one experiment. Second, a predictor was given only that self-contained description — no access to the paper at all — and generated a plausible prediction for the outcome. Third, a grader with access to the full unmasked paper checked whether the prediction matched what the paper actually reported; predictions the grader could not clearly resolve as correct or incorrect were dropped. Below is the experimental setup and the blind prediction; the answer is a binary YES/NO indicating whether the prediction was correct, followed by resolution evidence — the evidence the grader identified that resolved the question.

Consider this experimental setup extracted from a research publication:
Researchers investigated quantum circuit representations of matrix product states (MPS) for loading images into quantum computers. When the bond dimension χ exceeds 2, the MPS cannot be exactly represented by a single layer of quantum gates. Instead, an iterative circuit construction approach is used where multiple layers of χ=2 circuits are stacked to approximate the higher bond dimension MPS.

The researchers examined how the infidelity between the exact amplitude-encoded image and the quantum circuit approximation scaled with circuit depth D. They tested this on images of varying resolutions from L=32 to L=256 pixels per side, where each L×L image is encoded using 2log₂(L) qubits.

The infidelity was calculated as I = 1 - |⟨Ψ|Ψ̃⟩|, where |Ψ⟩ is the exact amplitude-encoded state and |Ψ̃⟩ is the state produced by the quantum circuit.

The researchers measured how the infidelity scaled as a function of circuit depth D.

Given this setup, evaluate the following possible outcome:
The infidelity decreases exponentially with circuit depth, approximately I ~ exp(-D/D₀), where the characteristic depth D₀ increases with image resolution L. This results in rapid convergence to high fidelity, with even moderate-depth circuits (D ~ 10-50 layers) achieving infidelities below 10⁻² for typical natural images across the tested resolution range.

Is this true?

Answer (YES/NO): NO